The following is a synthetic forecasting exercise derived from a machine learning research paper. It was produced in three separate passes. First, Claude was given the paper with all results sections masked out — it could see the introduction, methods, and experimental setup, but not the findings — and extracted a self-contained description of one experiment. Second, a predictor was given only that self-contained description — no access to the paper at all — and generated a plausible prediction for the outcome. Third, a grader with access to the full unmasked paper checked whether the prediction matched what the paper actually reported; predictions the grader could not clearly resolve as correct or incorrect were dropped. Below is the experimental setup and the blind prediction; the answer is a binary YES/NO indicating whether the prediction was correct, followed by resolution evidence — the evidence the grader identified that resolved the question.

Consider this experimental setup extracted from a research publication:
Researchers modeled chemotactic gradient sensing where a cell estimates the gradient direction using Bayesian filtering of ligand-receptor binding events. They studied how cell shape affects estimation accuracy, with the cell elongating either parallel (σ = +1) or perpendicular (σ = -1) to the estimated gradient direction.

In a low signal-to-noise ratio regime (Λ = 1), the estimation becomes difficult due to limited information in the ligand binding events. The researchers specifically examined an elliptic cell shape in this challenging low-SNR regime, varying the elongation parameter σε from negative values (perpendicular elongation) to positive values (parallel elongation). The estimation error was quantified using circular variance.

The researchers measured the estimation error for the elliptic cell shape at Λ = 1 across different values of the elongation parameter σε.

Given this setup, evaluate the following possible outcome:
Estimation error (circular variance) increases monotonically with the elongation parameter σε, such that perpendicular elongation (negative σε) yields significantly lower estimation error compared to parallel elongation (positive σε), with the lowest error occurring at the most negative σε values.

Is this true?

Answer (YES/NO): NO